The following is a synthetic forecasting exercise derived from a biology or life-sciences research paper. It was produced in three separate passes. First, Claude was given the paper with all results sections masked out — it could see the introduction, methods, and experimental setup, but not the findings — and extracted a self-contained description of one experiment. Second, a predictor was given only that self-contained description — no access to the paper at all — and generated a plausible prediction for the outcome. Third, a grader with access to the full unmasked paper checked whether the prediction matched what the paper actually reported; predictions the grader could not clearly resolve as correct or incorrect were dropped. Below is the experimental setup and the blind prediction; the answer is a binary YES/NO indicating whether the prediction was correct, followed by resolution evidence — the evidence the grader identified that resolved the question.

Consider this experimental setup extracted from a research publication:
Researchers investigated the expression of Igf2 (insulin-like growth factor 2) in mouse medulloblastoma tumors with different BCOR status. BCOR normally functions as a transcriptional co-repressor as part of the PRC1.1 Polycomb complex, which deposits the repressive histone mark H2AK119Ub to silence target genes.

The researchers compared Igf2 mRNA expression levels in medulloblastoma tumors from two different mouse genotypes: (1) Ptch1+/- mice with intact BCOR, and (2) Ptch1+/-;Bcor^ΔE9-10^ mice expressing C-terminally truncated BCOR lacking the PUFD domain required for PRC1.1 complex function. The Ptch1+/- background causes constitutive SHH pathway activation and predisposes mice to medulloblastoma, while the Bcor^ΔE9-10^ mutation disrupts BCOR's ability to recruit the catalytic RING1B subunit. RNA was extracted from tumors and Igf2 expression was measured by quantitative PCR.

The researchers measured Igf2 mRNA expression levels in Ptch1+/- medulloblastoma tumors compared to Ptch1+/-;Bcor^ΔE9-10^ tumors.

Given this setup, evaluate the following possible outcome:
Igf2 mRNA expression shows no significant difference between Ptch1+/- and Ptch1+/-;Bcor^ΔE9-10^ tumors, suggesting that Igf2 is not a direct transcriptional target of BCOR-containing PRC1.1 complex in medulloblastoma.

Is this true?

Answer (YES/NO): NO